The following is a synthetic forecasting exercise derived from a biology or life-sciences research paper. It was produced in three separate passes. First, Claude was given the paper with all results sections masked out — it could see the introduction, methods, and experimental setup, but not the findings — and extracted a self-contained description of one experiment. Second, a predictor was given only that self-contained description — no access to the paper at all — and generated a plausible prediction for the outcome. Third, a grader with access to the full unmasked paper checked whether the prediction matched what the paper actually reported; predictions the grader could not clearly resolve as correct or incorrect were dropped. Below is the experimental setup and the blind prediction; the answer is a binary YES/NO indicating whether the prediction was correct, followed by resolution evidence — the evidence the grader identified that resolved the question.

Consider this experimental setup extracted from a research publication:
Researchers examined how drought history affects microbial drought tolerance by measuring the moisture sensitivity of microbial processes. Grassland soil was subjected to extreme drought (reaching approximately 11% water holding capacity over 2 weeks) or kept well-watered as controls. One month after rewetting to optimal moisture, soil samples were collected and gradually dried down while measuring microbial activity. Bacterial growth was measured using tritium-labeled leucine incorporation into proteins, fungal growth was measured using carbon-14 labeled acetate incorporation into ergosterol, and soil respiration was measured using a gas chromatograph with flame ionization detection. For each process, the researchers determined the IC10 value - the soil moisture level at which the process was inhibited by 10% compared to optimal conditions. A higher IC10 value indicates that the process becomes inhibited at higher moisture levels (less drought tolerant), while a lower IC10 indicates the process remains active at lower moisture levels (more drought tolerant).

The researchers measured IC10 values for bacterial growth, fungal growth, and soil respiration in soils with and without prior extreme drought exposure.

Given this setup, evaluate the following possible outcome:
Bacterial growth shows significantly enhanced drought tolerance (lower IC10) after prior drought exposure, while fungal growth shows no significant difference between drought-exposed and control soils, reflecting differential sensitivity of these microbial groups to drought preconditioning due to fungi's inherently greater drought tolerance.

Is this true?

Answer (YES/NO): NO